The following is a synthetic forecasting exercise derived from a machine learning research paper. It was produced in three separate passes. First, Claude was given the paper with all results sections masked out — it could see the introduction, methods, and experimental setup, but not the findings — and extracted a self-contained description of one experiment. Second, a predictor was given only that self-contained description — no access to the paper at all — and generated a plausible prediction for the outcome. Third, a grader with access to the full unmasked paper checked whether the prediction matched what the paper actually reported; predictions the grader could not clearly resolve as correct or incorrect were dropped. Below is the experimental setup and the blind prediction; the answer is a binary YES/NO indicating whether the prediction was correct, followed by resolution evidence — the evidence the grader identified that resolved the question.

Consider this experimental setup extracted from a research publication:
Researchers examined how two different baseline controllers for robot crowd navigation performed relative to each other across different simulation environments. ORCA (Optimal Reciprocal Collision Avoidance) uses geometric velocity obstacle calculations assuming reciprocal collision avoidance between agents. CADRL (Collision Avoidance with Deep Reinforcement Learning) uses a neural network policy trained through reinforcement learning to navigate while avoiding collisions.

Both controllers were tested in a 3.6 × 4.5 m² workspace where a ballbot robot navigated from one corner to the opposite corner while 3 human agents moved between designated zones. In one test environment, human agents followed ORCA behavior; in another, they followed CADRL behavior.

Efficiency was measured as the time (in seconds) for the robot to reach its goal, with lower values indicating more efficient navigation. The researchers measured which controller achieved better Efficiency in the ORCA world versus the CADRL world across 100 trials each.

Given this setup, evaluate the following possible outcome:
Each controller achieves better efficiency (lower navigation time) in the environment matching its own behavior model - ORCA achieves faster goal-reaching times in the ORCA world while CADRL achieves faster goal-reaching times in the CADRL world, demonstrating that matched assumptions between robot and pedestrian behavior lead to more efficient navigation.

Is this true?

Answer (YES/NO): NO